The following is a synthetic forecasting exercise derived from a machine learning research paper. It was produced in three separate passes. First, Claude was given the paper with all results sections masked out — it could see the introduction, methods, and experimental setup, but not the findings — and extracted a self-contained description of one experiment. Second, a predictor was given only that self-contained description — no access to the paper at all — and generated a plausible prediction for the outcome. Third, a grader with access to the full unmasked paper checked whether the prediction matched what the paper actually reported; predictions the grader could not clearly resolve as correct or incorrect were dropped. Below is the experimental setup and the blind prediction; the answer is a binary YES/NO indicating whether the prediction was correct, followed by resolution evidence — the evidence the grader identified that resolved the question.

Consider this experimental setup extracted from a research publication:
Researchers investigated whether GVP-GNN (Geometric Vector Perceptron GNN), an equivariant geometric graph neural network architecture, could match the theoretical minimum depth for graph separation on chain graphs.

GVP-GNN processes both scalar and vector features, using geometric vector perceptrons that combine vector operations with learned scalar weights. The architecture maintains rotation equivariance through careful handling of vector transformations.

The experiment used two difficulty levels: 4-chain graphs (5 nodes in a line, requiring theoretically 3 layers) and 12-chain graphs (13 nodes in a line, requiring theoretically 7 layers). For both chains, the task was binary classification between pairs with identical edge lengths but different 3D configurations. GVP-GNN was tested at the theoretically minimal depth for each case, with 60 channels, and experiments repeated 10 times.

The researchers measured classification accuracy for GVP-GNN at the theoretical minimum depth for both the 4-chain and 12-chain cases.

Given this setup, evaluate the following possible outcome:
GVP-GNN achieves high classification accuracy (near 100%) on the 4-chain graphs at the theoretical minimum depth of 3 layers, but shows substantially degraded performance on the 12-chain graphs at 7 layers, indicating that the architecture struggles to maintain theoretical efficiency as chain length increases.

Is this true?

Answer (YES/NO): YES